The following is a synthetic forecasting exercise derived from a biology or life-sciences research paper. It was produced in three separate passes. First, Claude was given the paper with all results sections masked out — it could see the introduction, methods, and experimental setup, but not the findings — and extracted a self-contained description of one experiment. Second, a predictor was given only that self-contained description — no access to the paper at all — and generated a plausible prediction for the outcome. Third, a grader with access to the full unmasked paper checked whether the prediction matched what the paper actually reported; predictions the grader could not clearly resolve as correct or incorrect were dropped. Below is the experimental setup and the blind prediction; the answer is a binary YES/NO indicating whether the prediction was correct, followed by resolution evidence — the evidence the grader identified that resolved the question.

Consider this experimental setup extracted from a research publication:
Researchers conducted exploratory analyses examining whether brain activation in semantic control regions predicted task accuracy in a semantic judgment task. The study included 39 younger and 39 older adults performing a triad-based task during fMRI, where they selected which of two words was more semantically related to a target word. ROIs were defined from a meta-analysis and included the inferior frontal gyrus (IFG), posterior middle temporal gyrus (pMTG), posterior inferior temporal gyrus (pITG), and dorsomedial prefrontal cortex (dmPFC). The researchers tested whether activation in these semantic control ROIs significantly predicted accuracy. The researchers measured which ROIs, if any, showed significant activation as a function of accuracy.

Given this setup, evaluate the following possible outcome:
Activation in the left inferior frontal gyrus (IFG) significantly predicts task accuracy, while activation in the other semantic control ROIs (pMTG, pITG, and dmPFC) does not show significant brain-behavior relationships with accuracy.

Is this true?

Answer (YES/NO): NO